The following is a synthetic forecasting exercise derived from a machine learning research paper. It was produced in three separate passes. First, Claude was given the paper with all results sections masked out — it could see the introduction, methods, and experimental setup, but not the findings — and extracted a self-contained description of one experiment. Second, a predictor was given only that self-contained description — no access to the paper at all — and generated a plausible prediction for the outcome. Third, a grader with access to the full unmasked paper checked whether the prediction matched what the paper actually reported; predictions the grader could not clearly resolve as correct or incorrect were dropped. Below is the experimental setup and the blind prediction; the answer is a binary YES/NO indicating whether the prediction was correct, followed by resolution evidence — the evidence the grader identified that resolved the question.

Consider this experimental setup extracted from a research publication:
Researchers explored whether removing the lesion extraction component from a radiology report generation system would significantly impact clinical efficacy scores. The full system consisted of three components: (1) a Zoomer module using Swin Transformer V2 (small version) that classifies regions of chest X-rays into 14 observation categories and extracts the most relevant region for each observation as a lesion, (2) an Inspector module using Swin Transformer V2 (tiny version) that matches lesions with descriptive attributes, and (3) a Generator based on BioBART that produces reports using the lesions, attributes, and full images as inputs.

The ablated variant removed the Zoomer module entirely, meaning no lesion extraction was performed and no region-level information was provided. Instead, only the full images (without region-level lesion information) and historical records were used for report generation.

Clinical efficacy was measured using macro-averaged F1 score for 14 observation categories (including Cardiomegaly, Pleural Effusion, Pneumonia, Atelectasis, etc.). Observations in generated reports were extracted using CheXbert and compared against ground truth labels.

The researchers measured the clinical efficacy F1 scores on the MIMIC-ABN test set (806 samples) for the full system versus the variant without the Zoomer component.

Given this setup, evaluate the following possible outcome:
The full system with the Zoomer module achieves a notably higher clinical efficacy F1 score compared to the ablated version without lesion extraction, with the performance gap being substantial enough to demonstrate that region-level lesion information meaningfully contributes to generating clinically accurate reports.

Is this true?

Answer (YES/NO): YES